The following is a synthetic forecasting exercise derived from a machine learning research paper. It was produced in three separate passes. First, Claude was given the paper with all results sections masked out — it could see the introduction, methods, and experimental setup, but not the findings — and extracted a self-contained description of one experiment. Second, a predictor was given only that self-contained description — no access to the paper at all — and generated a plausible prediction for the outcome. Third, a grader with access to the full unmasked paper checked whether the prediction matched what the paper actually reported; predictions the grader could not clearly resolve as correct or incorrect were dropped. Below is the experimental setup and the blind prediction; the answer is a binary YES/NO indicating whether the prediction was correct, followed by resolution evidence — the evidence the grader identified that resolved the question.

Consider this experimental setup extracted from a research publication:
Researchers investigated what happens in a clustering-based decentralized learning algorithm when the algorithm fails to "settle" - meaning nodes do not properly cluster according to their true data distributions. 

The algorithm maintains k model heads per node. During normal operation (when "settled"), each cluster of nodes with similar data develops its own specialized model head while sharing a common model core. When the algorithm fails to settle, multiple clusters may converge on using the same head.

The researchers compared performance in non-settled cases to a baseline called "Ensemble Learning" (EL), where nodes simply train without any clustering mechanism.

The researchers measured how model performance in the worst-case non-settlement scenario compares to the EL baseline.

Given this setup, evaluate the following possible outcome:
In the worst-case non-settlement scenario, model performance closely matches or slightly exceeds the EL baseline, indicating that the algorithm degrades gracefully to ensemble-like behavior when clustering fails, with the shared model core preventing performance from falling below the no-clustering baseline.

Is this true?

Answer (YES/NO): YES